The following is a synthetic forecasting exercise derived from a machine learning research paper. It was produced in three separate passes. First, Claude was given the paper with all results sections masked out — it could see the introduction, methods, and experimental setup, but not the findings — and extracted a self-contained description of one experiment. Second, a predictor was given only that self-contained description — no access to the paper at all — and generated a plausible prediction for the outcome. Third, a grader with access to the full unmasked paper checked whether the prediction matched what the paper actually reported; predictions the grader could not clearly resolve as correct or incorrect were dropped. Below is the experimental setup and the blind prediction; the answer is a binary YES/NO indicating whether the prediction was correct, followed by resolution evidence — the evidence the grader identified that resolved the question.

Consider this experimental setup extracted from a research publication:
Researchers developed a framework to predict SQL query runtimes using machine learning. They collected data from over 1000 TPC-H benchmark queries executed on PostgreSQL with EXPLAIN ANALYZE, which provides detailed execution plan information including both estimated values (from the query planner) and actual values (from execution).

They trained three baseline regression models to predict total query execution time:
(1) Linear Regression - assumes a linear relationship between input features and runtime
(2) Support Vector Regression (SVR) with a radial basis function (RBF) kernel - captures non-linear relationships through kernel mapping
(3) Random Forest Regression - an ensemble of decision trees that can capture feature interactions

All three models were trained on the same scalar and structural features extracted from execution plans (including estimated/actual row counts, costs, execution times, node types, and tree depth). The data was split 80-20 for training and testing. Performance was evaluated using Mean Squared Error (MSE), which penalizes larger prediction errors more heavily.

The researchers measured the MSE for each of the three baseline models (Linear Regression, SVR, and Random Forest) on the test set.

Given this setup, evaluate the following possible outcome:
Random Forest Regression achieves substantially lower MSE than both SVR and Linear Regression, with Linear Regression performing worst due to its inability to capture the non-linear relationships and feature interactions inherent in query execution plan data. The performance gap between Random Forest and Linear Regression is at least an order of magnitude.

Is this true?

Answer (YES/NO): NO